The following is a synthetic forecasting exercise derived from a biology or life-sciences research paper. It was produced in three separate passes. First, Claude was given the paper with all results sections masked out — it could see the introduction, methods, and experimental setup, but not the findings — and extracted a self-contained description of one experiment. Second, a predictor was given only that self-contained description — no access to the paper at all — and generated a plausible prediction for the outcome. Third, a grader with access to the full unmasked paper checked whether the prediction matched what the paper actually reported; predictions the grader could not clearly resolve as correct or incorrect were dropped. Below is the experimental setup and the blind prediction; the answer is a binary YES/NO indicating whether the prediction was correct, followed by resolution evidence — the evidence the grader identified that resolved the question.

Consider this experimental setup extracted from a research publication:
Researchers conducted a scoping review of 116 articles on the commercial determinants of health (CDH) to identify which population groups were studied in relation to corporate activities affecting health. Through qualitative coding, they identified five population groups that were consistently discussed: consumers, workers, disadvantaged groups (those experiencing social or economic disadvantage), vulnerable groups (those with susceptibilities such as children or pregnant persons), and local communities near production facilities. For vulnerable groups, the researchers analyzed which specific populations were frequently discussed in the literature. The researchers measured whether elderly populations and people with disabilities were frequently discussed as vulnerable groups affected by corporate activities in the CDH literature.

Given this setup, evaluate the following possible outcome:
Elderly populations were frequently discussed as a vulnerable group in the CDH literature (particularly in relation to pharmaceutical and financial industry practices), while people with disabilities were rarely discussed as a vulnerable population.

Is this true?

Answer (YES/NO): NO